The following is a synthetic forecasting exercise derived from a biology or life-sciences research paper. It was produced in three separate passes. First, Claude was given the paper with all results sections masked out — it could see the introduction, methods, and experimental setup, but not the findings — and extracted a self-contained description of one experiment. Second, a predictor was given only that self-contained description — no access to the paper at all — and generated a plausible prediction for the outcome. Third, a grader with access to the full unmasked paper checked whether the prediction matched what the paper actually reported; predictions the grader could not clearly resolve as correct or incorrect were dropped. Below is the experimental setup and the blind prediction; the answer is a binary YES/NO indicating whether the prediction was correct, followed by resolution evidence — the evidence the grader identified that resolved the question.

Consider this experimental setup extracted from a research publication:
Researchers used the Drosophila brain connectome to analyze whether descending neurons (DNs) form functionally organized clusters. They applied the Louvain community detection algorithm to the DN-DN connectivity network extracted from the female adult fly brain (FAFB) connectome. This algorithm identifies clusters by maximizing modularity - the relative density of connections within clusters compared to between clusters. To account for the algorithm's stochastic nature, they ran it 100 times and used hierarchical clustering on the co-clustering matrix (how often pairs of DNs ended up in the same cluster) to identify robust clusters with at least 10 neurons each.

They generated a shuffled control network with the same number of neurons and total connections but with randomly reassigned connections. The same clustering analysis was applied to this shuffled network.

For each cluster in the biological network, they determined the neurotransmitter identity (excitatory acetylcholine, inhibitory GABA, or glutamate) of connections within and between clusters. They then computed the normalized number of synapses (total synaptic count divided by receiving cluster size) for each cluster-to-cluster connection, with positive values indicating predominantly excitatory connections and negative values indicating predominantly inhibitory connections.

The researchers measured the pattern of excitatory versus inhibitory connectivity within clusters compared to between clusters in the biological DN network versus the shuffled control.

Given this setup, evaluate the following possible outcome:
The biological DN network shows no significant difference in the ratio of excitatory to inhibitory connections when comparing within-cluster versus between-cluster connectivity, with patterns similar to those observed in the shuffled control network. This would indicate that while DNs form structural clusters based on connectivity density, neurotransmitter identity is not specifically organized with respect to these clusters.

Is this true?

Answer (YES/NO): NO